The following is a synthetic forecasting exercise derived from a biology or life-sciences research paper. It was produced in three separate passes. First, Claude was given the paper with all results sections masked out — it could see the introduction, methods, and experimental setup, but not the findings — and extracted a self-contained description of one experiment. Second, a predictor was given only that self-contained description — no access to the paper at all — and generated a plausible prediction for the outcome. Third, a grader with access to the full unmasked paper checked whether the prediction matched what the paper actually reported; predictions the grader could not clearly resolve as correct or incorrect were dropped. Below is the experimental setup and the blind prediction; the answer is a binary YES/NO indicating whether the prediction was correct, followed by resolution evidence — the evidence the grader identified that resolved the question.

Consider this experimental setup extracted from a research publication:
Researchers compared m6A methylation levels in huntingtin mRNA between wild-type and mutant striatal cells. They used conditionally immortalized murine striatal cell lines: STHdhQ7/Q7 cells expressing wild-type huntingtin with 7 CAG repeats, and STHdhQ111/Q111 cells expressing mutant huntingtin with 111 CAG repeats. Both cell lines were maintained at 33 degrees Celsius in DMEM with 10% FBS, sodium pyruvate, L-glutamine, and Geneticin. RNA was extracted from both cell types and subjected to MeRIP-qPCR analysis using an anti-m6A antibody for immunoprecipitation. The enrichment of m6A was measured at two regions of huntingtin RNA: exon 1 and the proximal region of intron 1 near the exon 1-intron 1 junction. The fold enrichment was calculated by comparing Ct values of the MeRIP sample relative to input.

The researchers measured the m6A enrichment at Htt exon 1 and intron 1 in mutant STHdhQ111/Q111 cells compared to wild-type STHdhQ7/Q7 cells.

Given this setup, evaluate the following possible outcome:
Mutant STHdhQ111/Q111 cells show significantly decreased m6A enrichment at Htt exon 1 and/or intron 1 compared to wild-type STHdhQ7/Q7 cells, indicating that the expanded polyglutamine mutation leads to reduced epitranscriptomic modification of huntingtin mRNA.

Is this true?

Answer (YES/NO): NO